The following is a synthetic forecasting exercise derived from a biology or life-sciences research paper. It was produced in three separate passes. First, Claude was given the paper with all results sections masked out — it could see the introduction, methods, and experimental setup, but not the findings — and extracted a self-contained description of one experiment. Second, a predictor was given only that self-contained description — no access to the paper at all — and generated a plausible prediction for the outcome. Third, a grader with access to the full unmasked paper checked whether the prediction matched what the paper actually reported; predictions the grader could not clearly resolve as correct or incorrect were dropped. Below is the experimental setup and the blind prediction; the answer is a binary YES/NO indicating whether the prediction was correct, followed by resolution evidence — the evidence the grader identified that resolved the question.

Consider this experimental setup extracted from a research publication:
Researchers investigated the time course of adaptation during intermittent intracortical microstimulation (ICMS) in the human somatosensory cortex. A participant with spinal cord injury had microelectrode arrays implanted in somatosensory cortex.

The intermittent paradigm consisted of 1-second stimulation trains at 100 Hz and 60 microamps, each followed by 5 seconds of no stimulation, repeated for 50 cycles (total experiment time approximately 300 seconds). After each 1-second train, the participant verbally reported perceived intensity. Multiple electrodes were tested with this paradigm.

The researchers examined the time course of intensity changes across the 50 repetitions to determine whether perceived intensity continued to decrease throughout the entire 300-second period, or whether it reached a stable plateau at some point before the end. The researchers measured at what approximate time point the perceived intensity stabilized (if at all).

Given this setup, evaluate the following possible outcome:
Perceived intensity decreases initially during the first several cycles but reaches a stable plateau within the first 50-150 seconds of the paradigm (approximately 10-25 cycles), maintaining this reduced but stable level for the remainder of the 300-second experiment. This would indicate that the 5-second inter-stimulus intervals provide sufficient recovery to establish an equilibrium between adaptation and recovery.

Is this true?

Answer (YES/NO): YES